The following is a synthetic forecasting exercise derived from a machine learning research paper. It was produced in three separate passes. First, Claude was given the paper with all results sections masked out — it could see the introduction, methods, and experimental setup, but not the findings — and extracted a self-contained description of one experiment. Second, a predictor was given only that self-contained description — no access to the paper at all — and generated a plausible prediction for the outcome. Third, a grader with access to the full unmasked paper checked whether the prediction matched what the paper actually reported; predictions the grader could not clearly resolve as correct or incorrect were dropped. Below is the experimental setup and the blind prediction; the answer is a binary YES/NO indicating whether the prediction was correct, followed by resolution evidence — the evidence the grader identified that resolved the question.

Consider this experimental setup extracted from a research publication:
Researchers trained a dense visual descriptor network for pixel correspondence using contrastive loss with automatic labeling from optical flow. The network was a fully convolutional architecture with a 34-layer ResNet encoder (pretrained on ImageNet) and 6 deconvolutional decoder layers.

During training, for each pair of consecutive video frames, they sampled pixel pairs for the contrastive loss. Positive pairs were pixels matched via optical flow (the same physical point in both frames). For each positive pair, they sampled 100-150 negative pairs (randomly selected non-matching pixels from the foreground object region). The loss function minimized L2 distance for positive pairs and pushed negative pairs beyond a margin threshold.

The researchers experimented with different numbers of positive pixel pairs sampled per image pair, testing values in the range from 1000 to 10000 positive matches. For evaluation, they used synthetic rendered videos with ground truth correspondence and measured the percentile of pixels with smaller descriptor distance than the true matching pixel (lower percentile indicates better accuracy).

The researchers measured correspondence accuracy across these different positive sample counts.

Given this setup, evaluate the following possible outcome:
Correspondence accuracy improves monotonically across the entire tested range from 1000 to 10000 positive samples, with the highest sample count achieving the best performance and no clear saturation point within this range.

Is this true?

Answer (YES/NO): NO